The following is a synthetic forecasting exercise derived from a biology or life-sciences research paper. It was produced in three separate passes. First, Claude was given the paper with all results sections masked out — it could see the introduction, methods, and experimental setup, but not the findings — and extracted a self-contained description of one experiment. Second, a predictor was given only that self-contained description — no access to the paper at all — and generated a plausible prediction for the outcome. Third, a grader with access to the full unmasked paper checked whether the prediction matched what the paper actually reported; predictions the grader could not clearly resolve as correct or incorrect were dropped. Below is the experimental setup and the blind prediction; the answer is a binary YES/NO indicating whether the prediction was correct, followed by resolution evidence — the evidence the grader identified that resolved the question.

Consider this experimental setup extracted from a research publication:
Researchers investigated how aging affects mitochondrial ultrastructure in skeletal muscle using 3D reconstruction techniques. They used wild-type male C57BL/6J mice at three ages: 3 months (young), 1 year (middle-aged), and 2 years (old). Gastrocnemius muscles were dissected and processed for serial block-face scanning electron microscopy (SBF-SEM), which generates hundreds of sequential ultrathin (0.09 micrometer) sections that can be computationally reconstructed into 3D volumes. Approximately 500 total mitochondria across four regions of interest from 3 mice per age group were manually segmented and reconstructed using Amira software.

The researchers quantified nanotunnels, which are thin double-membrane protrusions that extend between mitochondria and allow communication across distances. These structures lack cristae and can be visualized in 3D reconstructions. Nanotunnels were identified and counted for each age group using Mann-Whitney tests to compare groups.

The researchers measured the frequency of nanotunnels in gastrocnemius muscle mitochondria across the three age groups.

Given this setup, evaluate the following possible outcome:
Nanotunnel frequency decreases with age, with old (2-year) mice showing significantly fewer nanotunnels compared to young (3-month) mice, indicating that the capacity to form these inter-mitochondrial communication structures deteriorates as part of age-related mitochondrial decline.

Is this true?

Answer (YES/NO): NO